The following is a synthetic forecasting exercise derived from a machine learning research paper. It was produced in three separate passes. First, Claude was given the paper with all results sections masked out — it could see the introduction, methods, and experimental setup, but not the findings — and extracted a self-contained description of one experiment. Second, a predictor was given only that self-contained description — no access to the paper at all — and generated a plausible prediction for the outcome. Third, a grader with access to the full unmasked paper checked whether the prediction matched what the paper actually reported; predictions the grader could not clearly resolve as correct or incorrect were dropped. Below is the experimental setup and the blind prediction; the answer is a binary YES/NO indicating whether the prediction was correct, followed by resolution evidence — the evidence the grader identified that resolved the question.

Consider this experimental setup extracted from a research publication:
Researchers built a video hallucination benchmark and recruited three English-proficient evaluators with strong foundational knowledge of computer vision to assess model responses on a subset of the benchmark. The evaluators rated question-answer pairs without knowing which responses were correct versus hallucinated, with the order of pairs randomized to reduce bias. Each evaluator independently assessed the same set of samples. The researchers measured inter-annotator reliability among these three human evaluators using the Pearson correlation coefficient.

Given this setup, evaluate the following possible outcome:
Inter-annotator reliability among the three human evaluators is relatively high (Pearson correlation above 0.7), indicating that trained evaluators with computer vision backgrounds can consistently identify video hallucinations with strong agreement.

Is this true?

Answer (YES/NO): NO